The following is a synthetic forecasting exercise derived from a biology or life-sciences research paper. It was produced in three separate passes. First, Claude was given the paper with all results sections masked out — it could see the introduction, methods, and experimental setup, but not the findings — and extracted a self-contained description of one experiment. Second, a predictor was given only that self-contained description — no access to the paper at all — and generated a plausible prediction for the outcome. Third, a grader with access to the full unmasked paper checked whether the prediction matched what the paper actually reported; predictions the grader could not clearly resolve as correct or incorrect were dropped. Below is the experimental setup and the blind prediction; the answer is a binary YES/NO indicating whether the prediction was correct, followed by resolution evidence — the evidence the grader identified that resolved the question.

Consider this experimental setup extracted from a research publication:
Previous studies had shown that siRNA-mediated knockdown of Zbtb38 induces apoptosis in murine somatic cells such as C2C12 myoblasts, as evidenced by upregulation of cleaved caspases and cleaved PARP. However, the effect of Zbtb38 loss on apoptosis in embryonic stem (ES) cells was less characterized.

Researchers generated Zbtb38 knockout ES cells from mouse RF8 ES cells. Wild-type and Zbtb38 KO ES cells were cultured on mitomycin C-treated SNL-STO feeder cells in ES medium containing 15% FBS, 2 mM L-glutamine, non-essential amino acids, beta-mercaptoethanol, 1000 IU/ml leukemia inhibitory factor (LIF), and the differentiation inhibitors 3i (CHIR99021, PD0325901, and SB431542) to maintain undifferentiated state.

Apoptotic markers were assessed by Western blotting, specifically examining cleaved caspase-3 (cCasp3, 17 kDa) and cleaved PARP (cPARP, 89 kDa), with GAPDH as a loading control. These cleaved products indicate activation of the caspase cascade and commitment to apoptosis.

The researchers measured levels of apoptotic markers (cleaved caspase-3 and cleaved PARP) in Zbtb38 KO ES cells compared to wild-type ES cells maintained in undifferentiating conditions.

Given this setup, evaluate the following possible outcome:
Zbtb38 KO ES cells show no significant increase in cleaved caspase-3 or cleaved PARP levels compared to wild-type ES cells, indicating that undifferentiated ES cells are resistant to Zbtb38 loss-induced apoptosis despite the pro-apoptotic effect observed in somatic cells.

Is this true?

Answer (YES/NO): YES